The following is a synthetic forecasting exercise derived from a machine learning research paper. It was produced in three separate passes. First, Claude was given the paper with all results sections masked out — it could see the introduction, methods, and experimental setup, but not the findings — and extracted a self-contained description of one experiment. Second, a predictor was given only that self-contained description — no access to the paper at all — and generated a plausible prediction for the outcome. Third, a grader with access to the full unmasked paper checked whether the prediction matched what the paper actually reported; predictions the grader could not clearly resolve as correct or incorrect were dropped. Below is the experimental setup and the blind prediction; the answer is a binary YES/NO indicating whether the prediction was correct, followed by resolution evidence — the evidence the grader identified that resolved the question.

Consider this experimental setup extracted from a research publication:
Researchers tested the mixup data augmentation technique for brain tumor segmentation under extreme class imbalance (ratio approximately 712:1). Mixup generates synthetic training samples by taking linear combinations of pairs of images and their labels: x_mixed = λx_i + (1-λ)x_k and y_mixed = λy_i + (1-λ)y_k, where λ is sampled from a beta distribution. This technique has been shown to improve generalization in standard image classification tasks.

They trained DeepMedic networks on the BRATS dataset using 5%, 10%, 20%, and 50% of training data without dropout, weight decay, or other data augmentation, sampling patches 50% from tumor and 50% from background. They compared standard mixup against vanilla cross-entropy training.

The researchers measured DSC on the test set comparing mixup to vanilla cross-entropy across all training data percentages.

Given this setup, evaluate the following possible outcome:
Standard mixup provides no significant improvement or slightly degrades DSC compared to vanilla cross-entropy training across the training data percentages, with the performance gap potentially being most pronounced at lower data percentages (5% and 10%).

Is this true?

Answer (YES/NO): NO